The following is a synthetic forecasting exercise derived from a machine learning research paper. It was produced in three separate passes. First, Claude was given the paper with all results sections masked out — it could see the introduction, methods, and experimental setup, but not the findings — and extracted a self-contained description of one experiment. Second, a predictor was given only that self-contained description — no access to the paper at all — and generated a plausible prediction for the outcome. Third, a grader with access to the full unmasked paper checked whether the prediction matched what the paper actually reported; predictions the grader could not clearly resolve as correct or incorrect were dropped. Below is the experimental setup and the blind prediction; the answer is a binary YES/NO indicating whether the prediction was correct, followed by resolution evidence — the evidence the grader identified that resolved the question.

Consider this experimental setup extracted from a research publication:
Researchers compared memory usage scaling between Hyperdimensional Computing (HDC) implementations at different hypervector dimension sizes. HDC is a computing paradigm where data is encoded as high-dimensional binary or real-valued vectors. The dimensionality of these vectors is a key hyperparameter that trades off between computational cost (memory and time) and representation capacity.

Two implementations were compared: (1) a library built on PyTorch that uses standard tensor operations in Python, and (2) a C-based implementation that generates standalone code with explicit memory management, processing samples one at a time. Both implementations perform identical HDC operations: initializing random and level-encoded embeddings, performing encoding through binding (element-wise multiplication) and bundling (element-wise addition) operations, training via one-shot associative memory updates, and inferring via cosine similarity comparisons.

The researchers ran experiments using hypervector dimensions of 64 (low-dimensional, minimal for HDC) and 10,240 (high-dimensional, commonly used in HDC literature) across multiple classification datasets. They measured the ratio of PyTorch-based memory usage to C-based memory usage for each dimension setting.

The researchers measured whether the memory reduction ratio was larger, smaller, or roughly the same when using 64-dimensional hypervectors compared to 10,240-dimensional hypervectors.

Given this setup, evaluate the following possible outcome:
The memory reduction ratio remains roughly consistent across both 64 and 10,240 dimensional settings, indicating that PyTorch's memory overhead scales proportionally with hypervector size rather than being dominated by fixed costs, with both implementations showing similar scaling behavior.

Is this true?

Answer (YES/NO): NO